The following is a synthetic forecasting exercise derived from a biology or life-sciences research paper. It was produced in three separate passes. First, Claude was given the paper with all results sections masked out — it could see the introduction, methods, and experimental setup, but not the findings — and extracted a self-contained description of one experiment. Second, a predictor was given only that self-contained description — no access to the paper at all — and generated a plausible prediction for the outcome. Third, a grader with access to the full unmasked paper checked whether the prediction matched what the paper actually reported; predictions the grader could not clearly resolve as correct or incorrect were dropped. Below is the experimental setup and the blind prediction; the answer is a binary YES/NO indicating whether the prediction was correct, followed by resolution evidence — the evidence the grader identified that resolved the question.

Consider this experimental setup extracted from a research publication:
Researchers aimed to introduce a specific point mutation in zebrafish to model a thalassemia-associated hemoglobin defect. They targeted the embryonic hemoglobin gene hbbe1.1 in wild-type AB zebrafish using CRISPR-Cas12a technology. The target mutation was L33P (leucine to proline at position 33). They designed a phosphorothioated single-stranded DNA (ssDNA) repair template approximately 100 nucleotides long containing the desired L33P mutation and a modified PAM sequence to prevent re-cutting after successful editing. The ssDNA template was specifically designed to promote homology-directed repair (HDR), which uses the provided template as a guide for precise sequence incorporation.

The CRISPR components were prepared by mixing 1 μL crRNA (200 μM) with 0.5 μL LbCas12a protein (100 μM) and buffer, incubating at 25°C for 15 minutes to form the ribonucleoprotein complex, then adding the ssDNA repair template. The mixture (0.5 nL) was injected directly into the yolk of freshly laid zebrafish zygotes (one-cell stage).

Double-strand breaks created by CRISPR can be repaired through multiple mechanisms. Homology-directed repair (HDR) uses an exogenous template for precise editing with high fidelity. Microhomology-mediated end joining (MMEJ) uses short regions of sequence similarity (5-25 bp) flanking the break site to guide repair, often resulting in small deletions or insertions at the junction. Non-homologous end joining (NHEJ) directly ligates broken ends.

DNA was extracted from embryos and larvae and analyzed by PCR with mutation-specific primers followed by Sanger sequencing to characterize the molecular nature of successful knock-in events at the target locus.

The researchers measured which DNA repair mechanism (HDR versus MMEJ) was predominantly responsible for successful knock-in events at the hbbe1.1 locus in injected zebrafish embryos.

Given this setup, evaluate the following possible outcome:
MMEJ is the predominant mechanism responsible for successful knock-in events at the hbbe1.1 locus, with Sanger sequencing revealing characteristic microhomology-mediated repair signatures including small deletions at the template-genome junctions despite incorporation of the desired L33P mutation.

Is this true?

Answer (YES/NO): NO